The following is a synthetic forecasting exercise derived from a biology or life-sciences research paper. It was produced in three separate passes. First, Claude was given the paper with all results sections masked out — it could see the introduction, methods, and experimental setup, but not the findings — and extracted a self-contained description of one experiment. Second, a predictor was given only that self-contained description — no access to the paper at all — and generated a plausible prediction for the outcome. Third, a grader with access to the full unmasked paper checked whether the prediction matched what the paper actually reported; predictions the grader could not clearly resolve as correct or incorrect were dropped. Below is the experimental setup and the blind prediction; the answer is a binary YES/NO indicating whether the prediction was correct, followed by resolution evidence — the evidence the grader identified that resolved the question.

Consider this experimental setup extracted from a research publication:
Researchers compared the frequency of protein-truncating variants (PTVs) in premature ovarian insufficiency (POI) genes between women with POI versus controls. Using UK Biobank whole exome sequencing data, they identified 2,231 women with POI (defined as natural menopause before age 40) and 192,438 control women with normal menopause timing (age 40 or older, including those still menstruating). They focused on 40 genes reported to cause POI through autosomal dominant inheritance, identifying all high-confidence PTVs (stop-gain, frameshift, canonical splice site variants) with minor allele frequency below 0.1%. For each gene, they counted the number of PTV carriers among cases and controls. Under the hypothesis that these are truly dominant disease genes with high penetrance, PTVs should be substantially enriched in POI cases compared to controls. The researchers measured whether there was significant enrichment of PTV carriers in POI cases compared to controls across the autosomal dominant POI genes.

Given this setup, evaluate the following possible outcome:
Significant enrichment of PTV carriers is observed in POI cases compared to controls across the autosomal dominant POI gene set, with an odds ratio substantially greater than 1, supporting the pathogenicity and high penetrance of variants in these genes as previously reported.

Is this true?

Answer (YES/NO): NO